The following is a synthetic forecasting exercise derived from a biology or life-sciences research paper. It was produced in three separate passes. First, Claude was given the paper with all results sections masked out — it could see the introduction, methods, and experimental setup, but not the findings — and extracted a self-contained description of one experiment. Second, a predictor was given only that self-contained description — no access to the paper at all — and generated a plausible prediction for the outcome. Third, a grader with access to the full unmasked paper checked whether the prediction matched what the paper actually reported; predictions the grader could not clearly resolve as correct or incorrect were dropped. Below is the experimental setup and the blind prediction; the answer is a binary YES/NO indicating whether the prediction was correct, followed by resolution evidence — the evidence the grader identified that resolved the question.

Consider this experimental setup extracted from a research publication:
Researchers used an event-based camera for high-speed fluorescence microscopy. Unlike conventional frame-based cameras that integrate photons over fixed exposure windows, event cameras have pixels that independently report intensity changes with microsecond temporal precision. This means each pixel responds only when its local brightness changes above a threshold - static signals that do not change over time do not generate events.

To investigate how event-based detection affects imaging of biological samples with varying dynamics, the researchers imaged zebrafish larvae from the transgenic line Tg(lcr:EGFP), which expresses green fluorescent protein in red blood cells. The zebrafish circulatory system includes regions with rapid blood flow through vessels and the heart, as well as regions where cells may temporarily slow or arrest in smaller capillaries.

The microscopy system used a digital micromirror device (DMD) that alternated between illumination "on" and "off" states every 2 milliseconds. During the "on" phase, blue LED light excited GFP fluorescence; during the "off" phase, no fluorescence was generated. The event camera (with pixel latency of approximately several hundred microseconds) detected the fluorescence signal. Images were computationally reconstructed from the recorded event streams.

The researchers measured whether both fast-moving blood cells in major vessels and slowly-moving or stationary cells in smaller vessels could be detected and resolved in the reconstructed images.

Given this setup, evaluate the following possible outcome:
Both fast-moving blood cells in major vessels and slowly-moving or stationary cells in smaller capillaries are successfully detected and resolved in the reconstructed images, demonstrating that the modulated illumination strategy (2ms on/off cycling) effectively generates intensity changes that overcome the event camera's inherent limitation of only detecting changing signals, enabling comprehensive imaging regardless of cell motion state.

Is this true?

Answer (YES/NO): YES